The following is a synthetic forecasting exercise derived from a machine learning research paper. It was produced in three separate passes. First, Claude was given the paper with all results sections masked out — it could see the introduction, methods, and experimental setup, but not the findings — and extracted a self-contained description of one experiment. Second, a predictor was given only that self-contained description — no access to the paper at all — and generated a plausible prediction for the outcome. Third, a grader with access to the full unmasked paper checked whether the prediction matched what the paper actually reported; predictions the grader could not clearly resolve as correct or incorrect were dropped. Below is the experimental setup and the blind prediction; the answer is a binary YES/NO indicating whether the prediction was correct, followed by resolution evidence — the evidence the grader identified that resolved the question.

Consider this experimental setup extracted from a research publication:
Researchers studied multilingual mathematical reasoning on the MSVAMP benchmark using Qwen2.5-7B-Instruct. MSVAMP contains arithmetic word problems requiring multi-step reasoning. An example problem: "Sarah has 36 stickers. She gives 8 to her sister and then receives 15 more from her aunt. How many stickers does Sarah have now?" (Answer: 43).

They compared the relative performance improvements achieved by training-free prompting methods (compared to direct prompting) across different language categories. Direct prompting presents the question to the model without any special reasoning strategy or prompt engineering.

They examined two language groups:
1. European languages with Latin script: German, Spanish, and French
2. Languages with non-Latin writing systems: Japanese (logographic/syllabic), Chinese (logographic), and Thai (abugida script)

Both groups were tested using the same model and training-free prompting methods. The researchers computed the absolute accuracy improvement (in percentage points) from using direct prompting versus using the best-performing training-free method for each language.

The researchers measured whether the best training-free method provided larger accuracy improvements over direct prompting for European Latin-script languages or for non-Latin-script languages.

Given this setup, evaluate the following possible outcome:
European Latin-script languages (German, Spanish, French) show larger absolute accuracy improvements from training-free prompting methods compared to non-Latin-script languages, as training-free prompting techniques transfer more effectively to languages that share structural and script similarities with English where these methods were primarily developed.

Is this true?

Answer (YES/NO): NO